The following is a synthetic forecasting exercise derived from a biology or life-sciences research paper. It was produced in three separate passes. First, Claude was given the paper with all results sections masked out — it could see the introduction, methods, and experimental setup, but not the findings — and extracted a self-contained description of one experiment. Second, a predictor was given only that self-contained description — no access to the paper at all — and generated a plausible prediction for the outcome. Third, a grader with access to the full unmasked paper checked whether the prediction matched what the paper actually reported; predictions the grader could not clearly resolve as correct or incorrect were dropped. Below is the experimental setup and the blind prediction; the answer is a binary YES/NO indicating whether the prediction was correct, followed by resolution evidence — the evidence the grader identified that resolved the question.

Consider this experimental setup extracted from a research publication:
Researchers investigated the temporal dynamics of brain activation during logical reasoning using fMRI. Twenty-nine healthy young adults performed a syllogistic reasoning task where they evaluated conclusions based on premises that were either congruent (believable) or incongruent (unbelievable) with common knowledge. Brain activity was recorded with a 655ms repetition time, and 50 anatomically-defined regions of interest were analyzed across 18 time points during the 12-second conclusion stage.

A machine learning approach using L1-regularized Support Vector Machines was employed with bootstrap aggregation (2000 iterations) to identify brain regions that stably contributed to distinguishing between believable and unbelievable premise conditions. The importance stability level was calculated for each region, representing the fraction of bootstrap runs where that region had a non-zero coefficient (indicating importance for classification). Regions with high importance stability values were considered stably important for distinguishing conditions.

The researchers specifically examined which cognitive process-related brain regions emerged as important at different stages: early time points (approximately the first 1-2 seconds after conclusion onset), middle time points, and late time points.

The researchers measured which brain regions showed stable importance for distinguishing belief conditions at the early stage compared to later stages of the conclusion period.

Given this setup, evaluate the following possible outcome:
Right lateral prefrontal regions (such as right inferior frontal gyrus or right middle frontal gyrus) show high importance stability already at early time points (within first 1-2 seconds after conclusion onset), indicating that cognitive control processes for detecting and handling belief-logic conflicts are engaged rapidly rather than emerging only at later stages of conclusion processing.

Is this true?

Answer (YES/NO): NO